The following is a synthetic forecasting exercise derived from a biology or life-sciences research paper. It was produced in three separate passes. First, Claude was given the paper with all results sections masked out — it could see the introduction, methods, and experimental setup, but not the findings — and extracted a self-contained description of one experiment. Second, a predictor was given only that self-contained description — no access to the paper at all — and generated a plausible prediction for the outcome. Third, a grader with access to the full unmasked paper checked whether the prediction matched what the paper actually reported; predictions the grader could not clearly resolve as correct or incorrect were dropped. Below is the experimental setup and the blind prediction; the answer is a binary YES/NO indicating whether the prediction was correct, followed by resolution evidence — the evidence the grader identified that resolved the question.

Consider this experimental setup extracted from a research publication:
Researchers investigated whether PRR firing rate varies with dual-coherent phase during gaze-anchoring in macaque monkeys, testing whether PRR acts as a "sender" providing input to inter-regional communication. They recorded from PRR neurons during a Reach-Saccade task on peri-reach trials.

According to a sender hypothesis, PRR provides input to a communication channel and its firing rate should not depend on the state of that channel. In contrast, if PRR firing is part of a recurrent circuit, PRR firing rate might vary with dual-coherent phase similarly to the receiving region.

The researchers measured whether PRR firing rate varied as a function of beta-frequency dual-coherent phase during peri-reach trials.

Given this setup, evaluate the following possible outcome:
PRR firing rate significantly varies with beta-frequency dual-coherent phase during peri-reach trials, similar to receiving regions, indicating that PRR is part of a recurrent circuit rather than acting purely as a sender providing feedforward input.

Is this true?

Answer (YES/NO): NO